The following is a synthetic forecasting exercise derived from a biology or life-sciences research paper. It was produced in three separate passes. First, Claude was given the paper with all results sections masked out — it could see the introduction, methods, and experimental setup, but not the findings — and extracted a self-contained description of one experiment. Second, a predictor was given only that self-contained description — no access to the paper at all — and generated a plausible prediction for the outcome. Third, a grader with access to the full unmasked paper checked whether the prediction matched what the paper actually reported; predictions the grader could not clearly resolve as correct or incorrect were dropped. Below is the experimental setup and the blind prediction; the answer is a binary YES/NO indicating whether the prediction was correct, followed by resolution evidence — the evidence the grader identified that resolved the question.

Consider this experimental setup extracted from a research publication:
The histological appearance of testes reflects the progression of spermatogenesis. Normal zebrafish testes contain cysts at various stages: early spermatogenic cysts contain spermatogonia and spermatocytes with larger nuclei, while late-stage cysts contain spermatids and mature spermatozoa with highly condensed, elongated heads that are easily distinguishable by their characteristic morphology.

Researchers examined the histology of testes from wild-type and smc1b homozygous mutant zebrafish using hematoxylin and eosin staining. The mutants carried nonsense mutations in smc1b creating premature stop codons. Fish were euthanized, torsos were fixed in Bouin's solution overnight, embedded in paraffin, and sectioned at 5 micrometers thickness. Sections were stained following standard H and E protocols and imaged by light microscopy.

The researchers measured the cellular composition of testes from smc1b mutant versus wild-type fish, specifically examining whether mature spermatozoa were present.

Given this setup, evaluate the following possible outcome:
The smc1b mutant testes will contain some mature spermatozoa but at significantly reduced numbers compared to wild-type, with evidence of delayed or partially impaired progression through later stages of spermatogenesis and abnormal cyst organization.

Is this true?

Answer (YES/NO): NO